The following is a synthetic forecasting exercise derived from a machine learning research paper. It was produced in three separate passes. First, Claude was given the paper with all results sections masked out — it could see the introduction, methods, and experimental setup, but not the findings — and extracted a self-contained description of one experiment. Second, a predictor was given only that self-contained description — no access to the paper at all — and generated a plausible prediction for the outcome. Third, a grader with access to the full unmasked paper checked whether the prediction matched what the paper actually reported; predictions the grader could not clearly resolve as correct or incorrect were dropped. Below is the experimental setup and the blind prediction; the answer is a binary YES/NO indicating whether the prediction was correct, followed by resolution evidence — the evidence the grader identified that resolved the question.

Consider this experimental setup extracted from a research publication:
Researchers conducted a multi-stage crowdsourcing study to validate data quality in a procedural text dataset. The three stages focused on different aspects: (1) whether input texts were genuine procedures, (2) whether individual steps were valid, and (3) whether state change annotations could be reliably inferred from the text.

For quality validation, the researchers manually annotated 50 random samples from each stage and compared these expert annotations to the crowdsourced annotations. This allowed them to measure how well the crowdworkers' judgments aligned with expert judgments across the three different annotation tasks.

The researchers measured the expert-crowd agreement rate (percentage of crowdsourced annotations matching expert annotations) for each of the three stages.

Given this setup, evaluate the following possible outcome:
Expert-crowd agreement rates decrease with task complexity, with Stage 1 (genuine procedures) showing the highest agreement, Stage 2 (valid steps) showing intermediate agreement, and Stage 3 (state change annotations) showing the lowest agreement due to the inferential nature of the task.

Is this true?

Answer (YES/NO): NO